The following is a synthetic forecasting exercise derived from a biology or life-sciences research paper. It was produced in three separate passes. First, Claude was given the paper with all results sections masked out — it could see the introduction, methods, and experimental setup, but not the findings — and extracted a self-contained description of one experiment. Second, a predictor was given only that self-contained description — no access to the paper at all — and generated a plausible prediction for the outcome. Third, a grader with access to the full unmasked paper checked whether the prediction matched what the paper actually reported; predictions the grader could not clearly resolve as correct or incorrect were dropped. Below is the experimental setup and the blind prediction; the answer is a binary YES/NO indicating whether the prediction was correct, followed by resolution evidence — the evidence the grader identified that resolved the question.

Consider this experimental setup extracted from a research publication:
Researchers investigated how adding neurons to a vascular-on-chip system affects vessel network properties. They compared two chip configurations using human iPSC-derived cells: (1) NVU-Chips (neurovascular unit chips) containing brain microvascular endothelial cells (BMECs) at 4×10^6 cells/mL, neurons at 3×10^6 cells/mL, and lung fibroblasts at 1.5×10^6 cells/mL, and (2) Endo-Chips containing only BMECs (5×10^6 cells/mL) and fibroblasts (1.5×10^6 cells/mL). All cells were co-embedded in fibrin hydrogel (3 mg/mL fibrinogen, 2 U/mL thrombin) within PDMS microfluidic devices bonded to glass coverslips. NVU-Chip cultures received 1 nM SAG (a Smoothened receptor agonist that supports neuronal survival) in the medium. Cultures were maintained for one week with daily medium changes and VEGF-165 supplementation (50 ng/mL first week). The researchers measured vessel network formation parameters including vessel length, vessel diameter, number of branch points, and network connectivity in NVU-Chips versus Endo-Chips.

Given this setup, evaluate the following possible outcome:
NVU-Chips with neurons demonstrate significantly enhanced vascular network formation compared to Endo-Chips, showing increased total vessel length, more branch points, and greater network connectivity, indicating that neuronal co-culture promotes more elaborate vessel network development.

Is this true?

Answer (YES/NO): NO